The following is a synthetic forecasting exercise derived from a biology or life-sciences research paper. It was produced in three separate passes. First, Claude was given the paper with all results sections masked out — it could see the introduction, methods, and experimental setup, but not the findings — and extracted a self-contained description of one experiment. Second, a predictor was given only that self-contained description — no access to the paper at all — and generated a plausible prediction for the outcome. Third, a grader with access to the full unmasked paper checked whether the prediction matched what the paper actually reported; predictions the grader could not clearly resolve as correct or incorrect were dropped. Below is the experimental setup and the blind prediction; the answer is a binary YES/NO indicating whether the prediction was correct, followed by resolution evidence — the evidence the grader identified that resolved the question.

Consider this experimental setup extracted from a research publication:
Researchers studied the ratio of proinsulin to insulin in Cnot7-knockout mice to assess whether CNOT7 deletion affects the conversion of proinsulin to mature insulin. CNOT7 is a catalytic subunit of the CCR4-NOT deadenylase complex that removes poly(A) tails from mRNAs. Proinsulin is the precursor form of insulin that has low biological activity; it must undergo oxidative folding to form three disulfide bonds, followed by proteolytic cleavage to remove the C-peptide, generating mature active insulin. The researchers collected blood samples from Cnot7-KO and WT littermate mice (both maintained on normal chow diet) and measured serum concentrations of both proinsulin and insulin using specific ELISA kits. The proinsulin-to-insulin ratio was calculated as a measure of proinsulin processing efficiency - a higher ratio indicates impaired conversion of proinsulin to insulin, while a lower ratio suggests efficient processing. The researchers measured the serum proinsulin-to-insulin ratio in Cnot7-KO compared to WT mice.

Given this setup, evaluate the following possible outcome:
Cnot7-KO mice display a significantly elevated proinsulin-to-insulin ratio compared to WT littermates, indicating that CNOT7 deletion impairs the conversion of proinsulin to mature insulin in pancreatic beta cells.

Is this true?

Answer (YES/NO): YES